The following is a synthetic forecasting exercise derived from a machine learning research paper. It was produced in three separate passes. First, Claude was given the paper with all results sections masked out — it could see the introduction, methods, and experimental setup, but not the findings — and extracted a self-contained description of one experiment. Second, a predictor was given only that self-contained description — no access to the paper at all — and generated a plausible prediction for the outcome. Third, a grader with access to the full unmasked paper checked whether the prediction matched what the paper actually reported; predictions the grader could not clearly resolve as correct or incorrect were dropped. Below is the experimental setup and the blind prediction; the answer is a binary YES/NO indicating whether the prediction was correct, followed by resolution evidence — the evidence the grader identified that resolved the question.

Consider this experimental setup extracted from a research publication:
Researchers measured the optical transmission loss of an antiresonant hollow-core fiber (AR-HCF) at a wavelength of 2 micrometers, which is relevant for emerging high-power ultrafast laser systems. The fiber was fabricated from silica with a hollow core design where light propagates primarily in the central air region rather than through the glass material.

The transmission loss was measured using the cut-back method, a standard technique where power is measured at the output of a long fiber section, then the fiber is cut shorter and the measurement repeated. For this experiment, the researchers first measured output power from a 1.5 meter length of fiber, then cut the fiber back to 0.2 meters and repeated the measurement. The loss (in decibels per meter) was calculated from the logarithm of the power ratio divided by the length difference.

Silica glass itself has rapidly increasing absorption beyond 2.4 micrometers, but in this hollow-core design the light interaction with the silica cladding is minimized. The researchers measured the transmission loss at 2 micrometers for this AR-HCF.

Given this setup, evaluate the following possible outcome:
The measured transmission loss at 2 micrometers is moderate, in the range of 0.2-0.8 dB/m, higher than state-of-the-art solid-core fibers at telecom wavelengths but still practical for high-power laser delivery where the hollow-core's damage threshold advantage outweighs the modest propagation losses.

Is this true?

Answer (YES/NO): YES